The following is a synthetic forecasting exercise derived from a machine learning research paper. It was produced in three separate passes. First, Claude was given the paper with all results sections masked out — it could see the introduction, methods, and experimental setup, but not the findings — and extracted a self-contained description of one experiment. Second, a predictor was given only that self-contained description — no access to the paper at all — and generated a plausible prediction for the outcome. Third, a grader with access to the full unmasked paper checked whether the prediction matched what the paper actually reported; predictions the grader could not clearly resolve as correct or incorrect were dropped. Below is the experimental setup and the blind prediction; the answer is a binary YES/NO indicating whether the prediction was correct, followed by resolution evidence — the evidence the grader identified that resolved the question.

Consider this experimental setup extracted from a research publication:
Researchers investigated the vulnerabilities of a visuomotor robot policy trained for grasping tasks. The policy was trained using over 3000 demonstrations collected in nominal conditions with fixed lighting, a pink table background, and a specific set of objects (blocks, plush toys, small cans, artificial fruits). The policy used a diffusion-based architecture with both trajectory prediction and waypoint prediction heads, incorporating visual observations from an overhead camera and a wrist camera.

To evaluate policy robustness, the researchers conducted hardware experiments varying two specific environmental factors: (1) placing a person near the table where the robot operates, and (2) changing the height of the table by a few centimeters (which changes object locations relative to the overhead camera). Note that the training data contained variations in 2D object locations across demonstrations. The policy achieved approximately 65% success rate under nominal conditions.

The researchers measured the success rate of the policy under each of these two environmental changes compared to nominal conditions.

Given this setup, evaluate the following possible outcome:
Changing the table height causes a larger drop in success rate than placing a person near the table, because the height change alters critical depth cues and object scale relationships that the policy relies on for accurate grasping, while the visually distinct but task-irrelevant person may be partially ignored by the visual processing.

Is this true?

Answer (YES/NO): YES